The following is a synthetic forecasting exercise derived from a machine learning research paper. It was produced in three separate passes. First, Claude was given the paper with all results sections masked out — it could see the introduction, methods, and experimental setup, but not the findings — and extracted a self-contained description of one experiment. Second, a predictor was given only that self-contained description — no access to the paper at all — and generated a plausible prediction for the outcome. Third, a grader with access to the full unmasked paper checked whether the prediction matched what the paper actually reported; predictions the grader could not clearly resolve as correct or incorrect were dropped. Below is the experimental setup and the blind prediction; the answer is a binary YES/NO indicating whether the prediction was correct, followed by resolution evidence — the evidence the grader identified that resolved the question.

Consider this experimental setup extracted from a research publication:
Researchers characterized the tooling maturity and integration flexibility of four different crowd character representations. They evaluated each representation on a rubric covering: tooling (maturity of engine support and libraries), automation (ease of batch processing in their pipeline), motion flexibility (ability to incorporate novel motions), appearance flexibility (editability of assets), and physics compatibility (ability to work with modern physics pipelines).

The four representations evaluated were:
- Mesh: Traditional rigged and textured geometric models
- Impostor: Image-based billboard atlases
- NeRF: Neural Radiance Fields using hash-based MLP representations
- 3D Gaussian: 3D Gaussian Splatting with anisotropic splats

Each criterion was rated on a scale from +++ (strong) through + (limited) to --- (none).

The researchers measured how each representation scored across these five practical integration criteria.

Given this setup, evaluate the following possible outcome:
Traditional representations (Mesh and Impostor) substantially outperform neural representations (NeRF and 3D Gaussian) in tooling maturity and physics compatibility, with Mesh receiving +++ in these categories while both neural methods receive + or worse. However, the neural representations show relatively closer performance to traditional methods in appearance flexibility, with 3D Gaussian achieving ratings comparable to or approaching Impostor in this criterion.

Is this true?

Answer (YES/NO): NO